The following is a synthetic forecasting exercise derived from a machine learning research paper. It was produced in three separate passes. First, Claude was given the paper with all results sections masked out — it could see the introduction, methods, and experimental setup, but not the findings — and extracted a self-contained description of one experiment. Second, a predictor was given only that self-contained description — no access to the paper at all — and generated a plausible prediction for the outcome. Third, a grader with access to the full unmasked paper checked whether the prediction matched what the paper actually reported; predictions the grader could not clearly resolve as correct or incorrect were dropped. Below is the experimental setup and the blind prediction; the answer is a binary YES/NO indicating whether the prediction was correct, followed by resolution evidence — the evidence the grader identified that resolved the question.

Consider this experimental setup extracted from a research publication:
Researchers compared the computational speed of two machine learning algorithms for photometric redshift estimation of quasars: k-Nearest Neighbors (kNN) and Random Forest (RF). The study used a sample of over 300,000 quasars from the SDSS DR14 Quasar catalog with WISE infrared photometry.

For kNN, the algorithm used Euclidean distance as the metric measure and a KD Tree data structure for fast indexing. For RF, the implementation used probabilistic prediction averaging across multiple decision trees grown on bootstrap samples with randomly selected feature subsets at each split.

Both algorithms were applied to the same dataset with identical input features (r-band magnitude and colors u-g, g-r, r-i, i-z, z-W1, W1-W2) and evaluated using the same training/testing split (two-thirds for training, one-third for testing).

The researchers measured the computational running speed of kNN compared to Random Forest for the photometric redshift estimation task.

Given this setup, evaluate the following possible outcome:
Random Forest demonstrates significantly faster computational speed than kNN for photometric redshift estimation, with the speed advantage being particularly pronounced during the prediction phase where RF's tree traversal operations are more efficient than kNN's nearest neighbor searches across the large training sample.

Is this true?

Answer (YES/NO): NO